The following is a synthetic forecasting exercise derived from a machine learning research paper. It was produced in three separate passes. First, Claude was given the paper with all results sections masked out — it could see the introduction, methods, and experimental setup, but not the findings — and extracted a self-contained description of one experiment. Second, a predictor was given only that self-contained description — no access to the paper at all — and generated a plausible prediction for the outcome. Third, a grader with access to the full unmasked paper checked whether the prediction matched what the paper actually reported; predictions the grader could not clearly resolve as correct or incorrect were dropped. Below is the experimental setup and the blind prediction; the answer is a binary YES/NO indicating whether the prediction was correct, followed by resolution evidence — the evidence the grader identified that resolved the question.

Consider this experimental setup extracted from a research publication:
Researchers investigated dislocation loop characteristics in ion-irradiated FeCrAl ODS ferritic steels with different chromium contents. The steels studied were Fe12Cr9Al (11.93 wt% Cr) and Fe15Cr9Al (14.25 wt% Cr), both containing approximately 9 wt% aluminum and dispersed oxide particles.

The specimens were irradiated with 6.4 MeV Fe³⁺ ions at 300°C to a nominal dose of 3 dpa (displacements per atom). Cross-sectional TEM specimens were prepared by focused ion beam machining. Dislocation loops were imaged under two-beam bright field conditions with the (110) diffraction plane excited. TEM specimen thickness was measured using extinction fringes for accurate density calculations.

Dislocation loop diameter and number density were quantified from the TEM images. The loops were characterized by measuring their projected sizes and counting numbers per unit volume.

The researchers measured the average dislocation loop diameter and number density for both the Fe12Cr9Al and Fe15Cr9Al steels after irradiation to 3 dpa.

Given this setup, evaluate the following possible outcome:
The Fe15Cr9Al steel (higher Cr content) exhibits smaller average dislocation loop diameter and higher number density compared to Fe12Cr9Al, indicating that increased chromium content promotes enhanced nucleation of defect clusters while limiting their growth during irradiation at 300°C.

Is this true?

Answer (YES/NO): NO